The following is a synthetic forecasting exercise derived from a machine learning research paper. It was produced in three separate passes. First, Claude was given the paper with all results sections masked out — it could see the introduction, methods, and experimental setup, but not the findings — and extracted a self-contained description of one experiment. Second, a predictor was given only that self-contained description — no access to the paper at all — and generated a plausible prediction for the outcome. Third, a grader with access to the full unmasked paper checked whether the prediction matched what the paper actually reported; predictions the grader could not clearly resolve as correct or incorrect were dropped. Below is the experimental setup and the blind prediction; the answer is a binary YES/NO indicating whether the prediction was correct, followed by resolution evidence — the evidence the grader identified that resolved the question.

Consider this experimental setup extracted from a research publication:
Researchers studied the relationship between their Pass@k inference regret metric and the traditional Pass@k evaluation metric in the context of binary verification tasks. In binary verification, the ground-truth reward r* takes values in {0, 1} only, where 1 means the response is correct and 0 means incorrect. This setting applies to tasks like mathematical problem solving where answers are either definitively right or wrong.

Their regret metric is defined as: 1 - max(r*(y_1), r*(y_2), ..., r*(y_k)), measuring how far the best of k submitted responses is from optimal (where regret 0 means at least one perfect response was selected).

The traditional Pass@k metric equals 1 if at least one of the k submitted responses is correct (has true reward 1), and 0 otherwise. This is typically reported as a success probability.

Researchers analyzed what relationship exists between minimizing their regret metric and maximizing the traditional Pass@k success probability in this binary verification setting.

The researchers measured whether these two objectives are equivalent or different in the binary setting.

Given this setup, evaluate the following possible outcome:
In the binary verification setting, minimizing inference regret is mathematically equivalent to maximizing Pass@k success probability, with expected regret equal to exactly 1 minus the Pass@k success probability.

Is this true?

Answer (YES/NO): YES